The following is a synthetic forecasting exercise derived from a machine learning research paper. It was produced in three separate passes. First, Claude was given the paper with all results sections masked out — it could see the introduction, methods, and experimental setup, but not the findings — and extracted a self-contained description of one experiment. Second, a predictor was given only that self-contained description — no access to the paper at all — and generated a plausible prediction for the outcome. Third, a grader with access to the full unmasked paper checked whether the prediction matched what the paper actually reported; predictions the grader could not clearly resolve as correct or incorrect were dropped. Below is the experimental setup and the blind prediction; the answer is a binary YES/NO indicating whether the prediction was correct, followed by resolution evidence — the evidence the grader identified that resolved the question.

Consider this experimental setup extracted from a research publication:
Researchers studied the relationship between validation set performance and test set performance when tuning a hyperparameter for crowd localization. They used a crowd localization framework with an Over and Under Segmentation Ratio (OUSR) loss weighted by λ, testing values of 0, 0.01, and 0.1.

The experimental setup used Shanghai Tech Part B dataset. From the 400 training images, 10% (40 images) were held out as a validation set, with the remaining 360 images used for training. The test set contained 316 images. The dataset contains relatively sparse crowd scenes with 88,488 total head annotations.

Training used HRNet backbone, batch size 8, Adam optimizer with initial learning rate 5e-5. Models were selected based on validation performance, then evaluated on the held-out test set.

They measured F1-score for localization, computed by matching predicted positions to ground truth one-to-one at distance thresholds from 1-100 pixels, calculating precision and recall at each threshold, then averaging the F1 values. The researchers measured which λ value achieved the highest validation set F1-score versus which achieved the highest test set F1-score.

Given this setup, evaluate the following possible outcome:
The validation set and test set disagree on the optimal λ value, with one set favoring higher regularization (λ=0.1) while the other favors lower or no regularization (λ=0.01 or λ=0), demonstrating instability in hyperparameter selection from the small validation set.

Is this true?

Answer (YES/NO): NO